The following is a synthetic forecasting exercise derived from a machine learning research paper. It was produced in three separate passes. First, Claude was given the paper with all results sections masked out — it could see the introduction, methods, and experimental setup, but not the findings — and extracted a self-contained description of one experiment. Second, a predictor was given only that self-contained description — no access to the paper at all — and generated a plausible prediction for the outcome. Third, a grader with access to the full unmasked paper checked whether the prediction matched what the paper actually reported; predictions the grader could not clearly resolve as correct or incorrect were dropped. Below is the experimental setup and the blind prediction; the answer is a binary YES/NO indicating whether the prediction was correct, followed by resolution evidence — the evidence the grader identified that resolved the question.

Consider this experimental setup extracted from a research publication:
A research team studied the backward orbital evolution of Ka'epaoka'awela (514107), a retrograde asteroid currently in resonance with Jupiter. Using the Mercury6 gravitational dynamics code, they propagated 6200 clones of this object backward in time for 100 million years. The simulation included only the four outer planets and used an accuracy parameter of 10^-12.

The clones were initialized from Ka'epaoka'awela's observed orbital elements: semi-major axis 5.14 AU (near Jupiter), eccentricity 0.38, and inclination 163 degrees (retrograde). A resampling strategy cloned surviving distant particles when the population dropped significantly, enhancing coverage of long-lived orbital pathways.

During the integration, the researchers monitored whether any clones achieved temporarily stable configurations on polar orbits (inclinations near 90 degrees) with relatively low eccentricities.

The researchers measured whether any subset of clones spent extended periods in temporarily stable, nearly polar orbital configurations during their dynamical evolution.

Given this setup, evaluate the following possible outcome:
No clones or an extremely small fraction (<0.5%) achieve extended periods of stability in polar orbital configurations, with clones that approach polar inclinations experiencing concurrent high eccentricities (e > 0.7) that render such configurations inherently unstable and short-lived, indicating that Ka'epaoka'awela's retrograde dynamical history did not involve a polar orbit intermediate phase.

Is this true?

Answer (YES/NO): NO